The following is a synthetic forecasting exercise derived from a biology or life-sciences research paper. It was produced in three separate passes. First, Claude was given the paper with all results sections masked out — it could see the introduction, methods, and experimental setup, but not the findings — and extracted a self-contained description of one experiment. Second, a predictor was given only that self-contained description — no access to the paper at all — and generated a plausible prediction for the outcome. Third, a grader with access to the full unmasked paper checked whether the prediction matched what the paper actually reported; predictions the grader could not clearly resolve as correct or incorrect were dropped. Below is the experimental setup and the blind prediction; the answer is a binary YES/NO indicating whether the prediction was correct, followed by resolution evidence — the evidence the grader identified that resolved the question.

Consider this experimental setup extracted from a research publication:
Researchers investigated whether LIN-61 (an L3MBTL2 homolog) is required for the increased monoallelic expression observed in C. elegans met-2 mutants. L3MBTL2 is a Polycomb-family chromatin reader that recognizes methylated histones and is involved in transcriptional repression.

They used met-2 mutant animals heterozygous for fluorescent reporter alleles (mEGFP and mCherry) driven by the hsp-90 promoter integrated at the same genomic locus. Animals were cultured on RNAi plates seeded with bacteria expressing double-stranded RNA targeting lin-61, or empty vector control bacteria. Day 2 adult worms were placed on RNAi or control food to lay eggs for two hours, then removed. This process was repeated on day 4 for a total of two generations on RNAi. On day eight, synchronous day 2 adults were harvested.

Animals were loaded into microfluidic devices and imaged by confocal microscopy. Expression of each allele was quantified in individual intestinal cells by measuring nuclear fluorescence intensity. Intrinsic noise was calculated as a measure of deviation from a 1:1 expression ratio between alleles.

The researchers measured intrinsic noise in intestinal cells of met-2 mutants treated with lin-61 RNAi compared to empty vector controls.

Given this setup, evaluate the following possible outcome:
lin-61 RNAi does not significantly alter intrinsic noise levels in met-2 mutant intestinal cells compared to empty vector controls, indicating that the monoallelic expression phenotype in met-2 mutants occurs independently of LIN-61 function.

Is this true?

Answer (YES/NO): NO